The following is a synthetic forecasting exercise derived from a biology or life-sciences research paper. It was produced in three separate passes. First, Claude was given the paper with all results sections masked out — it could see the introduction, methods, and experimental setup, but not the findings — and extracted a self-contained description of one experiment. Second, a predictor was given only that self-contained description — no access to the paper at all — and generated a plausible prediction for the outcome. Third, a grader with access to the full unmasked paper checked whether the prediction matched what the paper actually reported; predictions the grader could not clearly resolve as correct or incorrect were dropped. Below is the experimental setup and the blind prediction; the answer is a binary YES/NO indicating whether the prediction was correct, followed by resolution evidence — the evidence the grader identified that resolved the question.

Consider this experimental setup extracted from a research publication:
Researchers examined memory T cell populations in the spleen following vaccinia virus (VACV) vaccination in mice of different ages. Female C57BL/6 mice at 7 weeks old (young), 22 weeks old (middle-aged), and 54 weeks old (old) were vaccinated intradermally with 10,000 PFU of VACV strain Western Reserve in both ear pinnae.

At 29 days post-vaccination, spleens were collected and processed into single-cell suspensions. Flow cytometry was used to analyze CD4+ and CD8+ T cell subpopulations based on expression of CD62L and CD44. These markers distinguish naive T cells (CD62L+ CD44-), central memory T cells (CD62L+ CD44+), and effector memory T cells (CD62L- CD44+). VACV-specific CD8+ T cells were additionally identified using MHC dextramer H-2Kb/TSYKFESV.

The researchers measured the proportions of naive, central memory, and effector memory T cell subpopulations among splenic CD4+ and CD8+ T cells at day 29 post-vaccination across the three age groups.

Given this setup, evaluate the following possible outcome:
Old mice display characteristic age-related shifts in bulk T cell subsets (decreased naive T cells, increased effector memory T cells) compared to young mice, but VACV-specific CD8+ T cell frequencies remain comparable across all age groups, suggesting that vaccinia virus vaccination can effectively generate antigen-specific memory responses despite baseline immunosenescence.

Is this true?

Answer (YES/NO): YES